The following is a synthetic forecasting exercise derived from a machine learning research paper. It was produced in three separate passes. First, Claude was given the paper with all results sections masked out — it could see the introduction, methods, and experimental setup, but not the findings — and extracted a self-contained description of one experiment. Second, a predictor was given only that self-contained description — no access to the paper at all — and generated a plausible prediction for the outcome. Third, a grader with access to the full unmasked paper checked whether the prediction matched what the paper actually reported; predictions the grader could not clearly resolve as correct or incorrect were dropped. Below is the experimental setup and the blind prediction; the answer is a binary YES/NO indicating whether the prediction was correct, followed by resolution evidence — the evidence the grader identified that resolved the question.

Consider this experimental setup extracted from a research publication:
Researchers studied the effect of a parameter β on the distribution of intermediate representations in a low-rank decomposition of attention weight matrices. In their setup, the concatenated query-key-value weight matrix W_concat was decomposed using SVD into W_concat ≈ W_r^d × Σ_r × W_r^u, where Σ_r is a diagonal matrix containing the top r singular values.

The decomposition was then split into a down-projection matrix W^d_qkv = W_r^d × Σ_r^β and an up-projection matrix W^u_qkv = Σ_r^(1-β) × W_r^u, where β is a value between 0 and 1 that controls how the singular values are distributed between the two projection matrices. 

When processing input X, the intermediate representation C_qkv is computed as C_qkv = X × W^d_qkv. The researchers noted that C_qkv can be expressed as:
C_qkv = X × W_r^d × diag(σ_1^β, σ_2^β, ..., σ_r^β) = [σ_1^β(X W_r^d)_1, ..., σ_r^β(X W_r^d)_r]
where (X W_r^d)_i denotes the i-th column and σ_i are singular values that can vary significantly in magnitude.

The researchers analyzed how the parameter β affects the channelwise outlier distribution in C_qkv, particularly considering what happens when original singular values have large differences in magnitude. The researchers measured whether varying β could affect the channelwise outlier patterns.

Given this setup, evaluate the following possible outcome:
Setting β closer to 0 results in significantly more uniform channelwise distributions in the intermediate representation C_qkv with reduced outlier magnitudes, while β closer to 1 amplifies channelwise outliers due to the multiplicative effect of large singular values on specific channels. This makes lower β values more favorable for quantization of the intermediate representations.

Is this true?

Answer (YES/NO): YES